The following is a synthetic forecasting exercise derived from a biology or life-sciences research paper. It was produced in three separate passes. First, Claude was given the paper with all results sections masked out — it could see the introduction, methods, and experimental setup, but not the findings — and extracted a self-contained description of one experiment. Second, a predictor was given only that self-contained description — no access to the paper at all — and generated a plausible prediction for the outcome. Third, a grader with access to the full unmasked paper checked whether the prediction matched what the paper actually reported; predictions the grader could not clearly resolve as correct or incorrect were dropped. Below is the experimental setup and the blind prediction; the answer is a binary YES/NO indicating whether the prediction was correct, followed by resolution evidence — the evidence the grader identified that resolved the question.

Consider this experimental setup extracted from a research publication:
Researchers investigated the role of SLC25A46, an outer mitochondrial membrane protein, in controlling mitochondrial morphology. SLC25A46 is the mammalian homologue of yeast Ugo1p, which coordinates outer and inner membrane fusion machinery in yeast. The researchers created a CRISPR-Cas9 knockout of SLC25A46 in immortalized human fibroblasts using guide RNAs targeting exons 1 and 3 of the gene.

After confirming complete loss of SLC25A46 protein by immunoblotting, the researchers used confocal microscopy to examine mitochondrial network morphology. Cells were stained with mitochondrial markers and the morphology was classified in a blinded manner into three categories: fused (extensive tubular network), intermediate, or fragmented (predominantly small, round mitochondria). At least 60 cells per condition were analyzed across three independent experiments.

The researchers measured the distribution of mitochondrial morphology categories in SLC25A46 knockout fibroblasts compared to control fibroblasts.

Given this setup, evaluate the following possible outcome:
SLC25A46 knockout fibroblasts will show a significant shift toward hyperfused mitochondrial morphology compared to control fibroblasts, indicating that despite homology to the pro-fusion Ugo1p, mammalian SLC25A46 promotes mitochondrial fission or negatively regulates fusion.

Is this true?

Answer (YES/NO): NO